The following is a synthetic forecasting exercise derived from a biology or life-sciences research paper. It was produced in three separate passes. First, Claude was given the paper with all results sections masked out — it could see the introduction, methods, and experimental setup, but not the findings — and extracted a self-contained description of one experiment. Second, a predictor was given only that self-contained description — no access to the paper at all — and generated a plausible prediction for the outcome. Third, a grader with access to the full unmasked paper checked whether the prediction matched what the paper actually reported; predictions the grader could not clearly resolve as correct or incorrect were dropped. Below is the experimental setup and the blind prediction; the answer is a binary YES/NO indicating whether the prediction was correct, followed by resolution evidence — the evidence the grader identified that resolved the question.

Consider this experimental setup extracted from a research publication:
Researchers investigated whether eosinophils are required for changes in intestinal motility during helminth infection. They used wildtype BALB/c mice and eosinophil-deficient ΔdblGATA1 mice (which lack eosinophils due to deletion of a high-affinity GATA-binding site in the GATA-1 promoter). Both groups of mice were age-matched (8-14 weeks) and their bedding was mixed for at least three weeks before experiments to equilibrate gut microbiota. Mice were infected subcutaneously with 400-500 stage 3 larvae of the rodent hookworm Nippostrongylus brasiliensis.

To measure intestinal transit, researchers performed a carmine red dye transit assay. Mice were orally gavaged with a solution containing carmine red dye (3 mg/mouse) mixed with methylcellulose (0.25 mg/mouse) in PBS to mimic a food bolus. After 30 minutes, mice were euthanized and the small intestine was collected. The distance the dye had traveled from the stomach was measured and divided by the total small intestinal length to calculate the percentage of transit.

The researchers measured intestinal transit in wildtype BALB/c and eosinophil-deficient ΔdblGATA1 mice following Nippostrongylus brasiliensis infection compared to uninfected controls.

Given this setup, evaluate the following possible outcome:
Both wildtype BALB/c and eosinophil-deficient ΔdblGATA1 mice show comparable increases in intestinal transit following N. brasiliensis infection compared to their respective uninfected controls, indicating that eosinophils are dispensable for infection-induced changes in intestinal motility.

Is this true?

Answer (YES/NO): YES